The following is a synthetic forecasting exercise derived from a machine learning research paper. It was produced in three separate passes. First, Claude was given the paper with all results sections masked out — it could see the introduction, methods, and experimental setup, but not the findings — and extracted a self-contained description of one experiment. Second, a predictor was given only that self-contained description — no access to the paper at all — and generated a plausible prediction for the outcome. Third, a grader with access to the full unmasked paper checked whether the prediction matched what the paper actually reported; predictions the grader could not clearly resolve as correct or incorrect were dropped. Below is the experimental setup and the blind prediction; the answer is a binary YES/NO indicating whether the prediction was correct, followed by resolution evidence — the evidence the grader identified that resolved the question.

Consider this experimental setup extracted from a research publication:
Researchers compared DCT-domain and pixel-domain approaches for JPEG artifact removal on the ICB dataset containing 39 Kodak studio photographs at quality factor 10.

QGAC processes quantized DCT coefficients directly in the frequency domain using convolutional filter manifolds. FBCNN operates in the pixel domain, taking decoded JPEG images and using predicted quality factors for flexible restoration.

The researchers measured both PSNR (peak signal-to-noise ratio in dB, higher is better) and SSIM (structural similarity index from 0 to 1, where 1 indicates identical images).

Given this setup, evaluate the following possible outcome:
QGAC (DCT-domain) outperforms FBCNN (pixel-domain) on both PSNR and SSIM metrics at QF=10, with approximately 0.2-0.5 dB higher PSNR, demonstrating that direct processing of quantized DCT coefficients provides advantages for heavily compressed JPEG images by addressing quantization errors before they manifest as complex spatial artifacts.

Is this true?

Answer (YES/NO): NO